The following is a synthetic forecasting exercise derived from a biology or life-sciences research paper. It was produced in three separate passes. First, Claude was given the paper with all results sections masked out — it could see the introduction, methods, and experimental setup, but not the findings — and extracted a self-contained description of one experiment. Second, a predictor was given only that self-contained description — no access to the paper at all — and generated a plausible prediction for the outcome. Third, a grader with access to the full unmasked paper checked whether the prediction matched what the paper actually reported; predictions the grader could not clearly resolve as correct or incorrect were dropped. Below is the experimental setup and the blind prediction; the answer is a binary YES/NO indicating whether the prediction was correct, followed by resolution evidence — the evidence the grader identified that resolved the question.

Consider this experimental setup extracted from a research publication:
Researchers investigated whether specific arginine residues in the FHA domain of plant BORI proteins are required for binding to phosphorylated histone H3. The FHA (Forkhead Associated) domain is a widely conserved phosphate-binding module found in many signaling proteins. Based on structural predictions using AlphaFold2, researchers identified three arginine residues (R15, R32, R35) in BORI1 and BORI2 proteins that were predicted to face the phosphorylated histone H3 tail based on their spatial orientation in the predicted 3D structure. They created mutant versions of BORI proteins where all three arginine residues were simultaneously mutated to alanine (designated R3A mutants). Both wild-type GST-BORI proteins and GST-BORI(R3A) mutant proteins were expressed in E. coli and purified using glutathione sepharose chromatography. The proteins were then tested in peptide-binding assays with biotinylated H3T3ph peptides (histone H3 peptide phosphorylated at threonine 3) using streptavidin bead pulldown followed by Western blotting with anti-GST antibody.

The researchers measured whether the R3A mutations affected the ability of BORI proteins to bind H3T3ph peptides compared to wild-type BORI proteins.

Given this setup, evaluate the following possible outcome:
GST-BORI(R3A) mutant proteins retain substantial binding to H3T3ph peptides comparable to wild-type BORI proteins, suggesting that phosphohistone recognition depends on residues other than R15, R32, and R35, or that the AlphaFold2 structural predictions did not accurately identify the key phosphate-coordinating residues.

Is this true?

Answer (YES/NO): NO